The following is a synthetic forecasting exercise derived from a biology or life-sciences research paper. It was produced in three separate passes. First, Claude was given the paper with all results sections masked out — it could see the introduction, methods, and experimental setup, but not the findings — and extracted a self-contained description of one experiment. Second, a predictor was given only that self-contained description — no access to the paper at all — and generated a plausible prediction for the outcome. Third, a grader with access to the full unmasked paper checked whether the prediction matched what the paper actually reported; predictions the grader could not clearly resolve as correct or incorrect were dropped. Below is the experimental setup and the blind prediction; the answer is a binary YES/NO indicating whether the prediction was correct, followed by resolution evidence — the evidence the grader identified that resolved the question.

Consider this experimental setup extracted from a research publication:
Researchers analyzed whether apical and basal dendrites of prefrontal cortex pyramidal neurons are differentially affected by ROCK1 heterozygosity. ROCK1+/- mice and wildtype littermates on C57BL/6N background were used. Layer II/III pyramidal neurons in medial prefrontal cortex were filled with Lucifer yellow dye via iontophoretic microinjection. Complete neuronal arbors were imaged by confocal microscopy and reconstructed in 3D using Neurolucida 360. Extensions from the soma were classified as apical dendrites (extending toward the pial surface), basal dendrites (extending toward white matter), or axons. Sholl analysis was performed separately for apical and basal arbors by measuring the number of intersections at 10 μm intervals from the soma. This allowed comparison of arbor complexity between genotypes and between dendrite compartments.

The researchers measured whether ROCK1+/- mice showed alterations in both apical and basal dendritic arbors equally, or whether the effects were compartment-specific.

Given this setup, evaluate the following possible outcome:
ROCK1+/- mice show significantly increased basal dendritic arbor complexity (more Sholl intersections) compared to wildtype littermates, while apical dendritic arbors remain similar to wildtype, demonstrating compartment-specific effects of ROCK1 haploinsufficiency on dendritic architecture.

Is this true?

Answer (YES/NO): NO